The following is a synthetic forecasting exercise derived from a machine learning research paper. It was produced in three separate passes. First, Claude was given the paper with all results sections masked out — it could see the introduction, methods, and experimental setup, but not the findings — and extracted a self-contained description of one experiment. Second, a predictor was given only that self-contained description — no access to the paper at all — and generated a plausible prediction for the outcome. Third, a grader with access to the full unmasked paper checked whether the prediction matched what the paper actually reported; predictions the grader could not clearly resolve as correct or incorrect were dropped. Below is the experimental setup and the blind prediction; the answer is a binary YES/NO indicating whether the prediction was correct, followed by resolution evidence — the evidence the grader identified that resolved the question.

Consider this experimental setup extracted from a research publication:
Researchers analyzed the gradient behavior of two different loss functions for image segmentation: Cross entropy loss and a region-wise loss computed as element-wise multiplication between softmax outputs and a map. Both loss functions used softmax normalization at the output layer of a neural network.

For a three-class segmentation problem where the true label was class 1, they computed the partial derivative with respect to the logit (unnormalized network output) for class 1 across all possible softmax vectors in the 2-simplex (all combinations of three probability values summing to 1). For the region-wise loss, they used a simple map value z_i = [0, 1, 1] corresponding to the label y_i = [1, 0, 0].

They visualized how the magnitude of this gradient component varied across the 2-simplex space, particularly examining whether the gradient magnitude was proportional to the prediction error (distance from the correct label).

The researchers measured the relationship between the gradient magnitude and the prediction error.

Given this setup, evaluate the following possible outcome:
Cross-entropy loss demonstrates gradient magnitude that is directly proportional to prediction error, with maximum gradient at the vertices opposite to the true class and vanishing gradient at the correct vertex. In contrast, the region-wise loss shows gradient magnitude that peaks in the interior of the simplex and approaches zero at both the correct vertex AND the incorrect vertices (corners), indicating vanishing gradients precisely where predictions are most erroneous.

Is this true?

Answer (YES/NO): YES